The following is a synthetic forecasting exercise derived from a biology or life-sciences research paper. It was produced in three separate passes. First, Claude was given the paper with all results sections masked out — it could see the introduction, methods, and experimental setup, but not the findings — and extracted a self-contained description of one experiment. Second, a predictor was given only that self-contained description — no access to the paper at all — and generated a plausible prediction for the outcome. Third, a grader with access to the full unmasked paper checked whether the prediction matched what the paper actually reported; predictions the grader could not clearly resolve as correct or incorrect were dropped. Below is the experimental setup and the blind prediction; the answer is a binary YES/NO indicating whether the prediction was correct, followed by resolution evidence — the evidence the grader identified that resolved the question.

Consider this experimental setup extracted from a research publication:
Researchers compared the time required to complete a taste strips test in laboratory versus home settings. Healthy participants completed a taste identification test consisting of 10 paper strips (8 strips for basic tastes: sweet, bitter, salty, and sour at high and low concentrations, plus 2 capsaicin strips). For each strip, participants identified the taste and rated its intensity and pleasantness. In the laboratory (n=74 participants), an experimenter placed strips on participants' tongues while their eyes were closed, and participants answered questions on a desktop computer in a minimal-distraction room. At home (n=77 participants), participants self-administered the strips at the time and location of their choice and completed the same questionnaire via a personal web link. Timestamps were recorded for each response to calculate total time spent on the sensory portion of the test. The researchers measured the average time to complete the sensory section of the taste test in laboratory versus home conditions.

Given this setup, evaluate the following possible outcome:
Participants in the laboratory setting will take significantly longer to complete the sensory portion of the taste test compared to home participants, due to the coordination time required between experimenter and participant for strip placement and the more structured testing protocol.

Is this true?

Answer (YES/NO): NO